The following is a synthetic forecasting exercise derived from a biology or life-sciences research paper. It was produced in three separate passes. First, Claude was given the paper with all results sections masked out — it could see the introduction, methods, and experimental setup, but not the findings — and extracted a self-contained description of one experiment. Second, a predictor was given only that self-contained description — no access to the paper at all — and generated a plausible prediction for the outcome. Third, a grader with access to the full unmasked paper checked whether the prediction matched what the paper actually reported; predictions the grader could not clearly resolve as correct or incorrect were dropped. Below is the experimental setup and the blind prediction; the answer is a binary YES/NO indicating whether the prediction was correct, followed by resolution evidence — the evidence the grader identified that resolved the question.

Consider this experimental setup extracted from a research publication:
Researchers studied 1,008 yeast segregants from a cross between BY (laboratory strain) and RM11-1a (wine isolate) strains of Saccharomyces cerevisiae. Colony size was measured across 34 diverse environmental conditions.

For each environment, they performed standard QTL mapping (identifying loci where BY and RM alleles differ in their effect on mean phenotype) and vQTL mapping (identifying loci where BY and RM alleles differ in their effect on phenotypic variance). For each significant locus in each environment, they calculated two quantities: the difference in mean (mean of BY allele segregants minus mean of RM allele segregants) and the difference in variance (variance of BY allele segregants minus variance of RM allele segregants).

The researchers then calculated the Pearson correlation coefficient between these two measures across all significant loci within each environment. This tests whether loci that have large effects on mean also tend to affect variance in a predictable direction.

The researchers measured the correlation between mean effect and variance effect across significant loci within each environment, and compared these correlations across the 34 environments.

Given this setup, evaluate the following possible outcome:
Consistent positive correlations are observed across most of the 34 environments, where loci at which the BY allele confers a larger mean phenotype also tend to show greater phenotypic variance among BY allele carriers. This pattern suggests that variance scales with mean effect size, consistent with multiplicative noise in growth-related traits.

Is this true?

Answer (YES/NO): NO